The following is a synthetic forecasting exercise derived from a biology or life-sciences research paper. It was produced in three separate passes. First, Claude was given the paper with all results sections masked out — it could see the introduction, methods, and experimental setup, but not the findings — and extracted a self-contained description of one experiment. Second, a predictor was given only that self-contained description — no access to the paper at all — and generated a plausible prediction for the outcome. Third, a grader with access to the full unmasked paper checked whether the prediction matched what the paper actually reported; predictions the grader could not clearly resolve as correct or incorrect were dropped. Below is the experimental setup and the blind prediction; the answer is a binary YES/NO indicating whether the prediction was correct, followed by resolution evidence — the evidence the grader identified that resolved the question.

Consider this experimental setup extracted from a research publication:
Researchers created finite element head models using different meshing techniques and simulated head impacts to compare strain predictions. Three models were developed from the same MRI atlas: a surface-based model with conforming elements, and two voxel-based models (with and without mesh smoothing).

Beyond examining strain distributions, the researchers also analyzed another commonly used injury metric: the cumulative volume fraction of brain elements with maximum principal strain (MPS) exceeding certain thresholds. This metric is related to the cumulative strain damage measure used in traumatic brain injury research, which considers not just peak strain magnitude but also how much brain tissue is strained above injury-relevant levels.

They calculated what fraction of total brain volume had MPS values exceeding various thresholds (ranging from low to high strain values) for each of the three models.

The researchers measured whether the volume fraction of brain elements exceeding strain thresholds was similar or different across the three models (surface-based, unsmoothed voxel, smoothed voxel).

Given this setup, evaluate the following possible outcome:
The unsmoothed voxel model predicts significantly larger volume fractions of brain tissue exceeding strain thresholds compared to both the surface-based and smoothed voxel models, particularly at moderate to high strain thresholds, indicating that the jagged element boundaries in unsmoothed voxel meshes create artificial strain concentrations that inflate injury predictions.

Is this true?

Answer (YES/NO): NO